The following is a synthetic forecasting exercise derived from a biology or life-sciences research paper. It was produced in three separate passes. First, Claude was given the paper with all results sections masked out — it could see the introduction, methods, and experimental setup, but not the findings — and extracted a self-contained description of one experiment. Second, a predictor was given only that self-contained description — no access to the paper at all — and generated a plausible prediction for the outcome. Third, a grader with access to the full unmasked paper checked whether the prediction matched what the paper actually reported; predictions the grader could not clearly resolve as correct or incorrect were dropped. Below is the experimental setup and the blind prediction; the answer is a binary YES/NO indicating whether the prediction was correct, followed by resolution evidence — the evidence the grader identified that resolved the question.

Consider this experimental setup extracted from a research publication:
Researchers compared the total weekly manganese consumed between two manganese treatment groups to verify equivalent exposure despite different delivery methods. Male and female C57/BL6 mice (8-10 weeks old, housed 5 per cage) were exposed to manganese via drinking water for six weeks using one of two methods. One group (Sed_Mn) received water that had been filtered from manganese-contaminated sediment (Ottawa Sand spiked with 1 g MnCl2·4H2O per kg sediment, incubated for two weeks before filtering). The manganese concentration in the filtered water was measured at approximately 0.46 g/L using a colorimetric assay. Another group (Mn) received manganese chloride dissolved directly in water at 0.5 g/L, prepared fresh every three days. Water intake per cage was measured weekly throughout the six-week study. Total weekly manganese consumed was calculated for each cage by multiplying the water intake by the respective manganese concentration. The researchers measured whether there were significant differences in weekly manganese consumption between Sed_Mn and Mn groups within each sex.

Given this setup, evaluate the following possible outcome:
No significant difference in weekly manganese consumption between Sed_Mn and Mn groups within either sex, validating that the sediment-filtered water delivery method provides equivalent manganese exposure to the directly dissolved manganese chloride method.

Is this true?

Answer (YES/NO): YES